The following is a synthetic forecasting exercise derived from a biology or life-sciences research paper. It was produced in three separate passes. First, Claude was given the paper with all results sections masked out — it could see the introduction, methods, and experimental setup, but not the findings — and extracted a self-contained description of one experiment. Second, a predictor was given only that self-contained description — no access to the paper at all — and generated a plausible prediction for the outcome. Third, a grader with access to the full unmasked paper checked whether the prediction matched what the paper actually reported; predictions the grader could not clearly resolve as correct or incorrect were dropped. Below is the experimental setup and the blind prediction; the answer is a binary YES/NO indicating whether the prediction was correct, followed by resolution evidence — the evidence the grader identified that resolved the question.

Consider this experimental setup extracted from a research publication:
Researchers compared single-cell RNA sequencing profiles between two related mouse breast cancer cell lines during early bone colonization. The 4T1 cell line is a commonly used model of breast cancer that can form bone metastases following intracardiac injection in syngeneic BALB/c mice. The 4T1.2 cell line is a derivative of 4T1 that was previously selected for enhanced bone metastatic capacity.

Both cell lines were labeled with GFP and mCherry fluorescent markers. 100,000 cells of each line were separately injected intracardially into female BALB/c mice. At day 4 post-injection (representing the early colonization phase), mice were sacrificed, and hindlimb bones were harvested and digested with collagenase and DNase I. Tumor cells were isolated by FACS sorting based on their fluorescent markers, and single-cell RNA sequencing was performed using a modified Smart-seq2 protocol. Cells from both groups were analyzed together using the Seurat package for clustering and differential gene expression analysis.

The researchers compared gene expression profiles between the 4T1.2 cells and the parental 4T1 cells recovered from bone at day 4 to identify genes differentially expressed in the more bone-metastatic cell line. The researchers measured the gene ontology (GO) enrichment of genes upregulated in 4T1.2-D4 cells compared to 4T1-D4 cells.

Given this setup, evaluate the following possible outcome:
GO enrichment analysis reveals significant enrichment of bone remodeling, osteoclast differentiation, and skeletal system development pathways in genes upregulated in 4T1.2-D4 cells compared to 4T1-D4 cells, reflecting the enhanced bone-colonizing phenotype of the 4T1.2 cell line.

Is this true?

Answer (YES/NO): NO